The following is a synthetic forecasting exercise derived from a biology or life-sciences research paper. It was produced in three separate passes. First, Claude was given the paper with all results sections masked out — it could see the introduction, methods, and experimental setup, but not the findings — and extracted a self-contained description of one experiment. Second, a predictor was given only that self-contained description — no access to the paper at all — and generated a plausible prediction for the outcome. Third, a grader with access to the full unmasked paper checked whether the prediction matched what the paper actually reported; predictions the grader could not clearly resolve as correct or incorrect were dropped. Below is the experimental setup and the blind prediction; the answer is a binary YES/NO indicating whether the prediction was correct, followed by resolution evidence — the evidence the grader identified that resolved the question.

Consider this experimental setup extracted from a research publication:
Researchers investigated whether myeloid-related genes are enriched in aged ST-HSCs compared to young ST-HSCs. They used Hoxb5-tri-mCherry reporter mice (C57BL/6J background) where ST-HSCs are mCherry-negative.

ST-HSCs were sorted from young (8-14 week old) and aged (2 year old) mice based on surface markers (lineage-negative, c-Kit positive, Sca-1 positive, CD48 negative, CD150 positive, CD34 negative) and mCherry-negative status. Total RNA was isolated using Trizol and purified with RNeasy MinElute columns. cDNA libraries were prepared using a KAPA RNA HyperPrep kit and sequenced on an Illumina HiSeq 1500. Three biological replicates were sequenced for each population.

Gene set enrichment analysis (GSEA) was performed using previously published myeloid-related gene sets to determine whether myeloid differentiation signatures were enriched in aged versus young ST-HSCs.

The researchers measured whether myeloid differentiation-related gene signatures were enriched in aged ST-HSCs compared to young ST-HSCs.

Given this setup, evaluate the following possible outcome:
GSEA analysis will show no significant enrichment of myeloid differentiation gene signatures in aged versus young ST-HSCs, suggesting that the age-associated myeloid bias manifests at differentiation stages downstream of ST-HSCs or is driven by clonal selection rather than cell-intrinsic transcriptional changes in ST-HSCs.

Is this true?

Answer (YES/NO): YES